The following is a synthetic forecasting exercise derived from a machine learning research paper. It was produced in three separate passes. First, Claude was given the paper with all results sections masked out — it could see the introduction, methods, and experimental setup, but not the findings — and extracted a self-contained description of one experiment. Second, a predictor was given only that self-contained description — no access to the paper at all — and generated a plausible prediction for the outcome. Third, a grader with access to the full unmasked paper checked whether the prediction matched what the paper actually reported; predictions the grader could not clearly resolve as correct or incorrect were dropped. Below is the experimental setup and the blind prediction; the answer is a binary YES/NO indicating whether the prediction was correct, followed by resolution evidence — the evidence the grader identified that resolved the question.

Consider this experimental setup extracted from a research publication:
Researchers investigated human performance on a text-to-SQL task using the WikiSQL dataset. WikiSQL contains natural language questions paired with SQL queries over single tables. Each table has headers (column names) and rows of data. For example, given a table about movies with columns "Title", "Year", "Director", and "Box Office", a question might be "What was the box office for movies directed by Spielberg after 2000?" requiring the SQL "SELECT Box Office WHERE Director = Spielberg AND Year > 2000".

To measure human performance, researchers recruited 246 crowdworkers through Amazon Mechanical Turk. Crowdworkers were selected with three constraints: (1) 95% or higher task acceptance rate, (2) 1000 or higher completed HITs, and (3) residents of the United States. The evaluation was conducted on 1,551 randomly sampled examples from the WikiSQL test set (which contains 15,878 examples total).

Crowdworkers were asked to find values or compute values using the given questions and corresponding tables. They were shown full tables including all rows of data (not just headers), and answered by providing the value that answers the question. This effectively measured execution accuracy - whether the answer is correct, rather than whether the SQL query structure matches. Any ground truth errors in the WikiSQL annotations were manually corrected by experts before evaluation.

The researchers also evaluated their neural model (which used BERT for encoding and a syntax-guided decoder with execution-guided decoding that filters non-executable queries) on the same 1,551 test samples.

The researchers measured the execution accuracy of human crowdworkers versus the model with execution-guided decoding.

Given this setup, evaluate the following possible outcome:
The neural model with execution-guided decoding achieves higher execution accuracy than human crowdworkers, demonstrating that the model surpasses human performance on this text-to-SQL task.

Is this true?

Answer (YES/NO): YES